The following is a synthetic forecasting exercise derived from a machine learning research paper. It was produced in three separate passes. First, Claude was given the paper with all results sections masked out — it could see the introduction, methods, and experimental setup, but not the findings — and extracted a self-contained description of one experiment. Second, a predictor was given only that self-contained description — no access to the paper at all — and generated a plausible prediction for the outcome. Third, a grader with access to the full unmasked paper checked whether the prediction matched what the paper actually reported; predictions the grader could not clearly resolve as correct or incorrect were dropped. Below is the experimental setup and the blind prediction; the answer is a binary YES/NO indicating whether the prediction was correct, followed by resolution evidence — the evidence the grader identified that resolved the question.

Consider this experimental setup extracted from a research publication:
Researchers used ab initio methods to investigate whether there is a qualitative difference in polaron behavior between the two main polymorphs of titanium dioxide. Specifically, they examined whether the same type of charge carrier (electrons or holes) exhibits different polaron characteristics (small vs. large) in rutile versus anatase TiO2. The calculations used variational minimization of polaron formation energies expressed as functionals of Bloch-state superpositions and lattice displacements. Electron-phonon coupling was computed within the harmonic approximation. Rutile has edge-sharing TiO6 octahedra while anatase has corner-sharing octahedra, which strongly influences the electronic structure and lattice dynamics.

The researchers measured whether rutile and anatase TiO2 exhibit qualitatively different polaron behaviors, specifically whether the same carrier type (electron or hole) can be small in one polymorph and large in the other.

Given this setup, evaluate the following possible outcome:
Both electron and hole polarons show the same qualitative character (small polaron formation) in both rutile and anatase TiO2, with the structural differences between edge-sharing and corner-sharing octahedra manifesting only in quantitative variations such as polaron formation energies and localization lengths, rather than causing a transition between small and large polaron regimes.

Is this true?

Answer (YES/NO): NO